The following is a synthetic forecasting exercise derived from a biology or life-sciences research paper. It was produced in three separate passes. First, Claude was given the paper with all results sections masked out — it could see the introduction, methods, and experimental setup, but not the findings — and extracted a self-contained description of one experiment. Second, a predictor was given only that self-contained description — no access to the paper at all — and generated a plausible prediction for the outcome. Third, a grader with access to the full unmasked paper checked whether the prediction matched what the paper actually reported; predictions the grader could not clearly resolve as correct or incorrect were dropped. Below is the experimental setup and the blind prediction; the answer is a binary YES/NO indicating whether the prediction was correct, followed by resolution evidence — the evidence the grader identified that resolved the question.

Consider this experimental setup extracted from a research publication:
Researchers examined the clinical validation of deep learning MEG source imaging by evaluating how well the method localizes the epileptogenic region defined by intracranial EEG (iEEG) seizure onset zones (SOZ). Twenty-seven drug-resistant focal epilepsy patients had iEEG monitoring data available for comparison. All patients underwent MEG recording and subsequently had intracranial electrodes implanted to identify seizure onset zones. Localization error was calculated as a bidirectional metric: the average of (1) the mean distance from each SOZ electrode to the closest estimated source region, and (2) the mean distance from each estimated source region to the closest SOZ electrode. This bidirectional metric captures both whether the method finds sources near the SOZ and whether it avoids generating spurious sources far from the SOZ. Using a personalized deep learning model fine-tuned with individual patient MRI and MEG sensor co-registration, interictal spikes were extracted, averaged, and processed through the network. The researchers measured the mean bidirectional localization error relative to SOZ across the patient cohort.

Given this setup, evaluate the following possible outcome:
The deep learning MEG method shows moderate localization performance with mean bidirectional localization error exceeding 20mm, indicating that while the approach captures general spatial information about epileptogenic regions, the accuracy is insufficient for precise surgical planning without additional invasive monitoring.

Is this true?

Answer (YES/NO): NO